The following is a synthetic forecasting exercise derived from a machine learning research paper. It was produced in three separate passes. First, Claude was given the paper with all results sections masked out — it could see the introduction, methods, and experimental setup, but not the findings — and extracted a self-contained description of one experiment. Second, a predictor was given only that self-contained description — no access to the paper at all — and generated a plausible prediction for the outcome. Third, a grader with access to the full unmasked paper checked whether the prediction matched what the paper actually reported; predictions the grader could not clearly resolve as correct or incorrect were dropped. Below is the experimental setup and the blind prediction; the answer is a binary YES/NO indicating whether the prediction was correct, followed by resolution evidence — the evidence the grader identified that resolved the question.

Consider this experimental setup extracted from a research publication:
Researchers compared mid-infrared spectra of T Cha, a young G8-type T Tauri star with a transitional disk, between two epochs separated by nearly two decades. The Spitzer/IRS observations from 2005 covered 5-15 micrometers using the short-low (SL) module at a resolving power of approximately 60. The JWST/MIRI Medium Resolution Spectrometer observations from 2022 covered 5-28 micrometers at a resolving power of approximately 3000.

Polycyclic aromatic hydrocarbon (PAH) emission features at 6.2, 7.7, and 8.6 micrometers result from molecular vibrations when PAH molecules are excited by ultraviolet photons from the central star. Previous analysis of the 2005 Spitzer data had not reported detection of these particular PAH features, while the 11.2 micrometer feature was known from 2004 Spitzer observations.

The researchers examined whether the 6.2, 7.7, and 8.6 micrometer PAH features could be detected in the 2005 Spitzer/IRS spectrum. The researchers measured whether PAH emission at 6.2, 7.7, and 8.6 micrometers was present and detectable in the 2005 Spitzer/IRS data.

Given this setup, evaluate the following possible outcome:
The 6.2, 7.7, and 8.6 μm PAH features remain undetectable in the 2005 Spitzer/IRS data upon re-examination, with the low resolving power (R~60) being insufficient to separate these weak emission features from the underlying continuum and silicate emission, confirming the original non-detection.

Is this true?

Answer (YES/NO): NO